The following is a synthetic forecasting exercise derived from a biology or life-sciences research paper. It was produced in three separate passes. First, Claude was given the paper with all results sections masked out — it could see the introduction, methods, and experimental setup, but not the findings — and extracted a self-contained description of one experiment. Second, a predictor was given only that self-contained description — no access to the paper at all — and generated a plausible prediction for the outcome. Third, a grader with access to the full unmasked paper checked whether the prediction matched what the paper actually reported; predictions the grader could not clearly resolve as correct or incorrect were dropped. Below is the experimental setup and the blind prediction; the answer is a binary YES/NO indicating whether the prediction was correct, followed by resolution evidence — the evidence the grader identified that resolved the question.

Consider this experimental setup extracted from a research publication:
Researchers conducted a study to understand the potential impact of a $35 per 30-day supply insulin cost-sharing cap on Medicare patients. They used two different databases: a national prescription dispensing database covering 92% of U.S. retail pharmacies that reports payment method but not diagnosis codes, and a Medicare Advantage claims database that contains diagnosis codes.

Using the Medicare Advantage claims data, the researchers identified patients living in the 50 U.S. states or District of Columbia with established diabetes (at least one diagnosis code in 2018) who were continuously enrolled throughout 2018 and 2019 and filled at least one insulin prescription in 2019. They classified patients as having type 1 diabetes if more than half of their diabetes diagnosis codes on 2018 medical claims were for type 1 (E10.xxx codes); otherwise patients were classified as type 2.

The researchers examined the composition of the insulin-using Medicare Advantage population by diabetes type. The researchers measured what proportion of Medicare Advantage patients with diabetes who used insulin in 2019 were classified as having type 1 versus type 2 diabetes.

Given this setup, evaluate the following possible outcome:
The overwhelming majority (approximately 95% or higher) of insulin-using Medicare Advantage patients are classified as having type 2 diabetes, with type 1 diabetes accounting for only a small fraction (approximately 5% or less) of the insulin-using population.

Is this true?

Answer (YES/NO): YES